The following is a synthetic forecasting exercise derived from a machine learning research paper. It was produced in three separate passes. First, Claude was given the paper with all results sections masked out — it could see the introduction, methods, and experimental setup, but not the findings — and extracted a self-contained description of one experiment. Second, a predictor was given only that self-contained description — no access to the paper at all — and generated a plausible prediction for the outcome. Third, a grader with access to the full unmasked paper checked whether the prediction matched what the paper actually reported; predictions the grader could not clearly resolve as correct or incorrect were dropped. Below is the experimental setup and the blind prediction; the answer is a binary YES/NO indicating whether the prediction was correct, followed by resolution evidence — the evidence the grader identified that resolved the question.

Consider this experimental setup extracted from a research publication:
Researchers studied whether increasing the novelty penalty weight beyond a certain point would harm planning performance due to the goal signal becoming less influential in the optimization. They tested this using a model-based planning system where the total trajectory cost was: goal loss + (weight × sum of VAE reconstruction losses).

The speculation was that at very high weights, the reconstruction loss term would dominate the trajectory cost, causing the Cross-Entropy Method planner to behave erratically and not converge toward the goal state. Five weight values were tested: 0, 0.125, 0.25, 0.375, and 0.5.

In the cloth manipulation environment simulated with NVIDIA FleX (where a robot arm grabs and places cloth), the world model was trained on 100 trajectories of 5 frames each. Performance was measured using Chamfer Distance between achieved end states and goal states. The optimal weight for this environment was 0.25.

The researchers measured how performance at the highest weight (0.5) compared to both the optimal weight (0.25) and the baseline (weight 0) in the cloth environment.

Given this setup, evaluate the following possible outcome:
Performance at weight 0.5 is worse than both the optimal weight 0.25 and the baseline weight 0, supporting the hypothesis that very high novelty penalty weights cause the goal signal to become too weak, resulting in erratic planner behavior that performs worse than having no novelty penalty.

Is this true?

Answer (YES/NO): NO